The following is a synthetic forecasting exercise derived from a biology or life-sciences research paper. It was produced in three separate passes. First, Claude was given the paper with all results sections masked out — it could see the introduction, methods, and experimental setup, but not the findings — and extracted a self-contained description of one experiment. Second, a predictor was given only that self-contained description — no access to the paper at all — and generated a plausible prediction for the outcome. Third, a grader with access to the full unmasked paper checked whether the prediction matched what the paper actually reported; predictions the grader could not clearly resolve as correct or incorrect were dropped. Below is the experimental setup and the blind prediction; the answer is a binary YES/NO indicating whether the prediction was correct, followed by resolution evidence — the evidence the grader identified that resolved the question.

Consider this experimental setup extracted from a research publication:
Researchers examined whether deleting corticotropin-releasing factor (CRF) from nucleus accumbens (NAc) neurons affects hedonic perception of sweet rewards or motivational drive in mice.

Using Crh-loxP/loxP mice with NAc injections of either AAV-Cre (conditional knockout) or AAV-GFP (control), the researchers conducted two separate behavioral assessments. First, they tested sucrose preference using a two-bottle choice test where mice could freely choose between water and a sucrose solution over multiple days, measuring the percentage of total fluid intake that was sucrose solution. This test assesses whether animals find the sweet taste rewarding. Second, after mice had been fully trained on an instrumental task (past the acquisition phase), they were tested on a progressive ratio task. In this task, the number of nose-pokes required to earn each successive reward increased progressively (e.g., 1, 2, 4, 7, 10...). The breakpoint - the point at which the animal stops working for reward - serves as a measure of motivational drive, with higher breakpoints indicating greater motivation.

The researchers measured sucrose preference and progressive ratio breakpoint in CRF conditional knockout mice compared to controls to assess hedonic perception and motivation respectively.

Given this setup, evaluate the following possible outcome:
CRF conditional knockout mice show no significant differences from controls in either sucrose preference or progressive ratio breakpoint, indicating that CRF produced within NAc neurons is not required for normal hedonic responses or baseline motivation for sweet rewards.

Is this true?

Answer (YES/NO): YES